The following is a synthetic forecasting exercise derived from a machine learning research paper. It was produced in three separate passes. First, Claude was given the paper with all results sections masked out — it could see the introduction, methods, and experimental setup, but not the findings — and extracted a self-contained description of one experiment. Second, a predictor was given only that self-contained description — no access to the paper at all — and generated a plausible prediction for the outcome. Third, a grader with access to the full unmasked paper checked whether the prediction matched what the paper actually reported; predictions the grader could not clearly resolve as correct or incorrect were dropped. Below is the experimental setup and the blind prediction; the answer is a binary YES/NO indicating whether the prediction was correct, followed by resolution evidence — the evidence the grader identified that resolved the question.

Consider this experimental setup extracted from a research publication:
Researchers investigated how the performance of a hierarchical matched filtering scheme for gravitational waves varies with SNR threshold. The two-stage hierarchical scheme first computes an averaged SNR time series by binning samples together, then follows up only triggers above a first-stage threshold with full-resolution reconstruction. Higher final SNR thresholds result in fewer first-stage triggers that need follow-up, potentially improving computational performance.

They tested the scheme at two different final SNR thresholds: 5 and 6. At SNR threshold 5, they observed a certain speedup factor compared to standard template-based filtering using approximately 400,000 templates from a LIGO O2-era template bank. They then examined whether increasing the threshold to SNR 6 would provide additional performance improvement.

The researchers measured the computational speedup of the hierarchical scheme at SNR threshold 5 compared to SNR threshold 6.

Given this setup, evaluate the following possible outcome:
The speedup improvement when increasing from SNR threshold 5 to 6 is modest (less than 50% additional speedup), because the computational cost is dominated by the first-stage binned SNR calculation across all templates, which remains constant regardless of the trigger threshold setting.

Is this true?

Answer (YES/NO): NO